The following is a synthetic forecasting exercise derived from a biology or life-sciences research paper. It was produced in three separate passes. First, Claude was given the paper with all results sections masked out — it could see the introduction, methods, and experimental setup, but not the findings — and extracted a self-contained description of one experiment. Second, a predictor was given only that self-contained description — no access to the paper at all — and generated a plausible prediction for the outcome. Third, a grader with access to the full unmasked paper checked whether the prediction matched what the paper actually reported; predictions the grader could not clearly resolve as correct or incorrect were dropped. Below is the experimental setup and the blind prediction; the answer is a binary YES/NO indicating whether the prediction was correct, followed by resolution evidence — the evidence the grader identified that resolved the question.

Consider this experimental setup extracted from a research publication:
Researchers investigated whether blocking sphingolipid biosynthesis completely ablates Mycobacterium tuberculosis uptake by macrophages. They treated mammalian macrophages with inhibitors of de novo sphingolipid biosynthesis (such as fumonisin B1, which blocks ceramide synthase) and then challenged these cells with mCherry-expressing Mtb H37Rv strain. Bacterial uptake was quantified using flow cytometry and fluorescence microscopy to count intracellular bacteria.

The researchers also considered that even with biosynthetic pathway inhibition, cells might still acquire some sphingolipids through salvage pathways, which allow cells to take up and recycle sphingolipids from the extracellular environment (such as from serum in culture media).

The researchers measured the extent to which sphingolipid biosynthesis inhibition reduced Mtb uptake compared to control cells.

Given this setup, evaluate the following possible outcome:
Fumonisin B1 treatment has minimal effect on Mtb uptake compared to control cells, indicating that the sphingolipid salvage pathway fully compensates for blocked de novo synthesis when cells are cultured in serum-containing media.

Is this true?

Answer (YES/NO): NO